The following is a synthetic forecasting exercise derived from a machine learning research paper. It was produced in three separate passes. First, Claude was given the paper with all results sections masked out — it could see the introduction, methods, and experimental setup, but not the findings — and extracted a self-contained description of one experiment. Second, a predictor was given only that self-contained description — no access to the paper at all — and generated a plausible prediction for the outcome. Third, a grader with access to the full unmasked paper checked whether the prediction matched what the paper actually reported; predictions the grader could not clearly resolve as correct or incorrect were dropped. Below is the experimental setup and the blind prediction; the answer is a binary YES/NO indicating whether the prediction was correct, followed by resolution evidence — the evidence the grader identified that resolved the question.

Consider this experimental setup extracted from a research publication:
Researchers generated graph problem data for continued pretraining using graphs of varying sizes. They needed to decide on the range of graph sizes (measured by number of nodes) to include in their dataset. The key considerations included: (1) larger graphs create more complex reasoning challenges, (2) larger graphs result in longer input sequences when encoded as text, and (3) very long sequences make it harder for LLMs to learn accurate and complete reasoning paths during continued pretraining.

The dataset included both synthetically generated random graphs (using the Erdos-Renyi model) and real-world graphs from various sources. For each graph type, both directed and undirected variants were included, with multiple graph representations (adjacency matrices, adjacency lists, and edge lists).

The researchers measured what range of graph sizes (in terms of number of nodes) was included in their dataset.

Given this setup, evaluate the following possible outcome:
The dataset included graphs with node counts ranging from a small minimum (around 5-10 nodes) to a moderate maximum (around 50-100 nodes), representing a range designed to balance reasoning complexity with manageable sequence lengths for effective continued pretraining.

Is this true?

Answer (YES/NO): NO